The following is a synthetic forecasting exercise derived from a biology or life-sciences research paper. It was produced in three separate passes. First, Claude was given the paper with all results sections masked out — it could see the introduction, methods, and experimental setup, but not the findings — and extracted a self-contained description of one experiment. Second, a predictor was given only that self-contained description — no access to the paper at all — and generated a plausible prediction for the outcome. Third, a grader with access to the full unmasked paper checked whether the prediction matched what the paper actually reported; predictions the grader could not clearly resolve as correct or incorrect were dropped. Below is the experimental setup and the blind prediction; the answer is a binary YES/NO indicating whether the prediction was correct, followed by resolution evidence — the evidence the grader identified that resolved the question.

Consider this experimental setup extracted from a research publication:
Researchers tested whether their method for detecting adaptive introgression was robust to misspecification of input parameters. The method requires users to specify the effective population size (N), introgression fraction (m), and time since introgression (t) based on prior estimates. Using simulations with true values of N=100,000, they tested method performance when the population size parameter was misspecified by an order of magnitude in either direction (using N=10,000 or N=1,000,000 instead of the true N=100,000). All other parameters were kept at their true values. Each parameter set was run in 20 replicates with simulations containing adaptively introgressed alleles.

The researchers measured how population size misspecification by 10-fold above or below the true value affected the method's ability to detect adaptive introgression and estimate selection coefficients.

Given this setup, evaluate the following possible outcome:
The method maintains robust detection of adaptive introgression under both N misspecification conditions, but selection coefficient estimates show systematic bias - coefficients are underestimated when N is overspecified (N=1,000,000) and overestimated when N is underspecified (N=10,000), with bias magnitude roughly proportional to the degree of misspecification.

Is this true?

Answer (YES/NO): NO